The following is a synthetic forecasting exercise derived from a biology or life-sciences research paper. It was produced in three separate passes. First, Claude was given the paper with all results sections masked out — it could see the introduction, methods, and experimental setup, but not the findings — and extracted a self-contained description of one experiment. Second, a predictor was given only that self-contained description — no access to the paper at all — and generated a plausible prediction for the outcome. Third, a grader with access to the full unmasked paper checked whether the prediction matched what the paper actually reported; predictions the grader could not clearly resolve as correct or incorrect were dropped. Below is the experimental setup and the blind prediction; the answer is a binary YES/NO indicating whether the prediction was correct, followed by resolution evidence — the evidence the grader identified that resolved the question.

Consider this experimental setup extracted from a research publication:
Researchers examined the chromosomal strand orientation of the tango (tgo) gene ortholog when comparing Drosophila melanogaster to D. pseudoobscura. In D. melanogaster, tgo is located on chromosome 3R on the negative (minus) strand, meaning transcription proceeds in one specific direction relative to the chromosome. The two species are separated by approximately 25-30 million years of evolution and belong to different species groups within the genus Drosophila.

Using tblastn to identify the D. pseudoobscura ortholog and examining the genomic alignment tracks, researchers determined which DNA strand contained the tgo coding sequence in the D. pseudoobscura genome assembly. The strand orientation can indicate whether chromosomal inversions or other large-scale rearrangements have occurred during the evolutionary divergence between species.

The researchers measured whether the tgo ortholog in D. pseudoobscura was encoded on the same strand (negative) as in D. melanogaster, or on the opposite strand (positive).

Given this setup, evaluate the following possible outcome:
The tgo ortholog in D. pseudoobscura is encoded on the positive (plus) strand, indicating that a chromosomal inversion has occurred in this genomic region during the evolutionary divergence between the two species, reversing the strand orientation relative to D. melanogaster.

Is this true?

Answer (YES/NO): YES